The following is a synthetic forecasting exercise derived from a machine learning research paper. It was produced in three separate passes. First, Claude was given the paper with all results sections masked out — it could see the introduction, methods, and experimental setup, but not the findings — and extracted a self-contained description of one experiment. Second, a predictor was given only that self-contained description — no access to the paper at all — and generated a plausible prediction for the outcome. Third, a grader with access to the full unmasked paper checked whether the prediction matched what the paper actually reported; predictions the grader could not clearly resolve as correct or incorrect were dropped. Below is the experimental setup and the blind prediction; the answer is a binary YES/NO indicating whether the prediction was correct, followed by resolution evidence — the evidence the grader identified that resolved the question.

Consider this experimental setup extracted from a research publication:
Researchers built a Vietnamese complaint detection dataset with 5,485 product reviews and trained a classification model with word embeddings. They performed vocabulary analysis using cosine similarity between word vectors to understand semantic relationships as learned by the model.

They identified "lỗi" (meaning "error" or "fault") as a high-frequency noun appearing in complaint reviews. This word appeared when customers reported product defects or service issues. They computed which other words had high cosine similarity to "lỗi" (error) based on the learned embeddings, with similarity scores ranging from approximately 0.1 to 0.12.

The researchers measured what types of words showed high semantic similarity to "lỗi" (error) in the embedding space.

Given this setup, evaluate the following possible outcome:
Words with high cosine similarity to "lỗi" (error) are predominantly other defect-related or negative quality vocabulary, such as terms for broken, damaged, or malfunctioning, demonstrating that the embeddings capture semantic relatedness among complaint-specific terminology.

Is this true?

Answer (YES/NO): NO